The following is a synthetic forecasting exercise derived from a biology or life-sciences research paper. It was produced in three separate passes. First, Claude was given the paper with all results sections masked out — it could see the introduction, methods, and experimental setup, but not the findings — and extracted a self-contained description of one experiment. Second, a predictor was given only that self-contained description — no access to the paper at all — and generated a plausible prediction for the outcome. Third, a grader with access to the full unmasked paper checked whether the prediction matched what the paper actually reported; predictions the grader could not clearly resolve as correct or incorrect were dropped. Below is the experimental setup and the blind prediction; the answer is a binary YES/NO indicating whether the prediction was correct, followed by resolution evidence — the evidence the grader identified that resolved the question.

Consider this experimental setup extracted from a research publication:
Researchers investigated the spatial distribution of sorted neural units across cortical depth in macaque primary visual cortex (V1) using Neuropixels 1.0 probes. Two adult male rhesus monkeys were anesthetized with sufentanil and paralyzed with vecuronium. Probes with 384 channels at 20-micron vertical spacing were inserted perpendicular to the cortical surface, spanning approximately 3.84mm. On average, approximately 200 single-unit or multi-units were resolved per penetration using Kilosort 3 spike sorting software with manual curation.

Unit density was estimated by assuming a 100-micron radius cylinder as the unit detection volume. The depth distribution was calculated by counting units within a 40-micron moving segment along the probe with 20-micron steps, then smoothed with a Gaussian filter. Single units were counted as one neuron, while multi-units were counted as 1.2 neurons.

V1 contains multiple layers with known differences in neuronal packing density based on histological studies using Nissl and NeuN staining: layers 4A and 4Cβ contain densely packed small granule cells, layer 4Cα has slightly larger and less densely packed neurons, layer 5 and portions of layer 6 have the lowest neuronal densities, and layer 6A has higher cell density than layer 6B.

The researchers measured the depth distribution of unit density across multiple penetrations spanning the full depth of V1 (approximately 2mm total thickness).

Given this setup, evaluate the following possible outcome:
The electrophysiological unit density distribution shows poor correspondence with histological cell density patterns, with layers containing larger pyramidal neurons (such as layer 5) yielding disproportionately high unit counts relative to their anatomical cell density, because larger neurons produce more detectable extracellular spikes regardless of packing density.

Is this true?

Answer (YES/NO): NO